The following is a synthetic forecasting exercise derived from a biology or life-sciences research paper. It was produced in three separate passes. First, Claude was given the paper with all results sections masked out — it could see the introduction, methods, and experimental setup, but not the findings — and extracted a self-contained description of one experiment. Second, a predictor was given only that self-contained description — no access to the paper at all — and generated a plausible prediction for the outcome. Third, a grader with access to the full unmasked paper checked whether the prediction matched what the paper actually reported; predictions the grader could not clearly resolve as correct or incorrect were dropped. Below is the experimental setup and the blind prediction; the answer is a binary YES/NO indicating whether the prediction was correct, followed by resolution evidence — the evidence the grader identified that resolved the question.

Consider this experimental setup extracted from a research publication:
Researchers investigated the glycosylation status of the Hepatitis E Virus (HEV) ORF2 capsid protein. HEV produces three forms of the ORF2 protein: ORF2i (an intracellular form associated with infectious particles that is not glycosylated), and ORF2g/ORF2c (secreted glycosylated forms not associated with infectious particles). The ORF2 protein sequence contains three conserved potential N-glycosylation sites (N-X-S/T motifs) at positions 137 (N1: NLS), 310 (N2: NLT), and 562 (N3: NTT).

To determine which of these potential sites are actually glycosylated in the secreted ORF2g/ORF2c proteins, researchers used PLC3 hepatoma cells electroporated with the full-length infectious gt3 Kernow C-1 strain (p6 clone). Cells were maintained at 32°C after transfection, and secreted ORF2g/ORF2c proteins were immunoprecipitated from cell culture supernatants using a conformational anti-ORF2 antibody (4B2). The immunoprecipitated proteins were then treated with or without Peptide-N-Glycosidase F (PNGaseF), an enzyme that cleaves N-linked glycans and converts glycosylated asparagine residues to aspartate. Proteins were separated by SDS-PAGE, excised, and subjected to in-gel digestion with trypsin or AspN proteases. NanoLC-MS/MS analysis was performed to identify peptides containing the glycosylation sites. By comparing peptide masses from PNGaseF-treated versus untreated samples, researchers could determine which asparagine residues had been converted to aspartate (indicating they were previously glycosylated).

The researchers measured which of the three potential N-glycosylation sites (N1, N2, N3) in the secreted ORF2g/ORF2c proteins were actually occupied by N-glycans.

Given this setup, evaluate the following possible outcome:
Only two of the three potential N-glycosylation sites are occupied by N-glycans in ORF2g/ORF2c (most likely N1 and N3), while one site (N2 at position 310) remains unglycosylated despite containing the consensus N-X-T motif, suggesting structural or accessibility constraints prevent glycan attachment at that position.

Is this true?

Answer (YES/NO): YES